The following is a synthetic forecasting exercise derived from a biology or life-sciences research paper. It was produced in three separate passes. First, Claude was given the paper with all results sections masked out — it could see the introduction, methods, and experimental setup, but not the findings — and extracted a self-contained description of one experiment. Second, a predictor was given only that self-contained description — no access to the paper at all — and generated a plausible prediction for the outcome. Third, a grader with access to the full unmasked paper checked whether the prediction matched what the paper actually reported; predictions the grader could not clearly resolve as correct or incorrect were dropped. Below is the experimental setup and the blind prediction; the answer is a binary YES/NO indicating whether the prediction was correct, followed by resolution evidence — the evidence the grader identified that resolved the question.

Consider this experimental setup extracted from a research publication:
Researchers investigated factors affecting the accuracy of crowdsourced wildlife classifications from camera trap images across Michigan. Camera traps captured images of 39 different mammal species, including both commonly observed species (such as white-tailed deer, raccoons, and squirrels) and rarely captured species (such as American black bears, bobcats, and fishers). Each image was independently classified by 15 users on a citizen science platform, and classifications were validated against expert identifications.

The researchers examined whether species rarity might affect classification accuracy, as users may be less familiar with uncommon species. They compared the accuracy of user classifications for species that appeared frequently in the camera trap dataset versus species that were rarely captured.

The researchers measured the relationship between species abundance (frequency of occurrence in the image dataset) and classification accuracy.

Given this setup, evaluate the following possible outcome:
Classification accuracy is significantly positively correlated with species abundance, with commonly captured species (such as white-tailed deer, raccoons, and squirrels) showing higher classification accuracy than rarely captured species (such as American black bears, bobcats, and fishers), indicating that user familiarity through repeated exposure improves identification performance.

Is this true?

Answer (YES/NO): NO